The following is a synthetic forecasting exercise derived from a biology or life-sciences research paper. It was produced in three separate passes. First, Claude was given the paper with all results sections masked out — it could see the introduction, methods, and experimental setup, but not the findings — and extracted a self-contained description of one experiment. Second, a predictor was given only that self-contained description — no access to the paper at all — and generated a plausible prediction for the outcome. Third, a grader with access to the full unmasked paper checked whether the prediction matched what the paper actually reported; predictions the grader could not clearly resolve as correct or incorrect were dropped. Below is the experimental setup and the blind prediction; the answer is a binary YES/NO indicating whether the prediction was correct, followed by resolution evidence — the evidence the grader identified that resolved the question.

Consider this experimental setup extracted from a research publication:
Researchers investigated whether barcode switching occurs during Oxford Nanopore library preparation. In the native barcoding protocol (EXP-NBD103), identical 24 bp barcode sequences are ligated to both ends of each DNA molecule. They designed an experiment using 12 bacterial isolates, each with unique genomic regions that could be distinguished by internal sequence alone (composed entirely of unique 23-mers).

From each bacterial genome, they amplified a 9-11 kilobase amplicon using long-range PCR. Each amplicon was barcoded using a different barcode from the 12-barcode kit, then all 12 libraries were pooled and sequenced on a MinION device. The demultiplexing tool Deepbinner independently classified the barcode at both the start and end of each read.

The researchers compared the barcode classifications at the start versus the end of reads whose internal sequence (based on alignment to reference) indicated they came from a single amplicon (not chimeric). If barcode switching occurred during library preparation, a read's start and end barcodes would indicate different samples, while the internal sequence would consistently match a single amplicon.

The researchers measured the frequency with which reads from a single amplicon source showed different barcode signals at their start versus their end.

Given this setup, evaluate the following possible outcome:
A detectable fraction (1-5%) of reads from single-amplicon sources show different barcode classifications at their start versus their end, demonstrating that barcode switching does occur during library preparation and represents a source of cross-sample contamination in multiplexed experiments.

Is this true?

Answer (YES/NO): YES